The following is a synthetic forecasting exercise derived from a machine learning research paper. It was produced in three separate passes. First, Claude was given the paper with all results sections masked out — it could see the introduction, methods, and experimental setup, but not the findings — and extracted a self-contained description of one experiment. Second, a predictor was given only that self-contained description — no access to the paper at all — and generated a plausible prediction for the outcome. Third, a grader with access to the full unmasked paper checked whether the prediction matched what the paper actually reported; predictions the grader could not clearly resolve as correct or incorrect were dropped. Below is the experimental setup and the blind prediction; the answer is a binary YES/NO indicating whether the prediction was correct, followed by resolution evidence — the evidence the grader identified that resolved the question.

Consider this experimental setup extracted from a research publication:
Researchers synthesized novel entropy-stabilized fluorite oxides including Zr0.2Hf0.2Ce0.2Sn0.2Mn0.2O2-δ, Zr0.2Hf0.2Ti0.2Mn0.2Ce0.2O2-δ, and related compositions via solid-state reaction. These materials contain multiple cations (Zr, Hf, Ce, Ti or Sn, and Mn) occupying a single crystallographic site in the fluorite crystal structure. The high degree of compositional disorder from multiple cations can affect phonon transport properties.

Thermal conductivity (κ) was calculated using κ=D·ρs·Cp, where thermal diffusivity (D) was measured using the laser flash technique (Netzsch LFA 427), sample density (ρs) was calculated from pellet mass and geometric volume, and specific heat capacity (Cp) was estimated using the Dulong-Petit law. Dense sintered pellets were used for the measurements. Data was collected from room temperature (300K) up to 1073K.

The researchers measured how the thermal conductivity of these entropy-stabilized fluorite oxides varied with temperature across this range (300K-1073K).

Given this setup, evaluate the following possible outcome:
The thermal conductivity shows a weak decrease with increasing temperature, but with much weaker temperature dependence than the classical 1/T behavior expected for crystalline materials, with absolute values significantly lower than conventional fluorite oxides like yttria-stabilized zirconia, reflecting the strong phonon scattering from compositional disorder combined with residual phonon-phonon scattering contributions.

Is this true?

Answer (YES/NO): NO